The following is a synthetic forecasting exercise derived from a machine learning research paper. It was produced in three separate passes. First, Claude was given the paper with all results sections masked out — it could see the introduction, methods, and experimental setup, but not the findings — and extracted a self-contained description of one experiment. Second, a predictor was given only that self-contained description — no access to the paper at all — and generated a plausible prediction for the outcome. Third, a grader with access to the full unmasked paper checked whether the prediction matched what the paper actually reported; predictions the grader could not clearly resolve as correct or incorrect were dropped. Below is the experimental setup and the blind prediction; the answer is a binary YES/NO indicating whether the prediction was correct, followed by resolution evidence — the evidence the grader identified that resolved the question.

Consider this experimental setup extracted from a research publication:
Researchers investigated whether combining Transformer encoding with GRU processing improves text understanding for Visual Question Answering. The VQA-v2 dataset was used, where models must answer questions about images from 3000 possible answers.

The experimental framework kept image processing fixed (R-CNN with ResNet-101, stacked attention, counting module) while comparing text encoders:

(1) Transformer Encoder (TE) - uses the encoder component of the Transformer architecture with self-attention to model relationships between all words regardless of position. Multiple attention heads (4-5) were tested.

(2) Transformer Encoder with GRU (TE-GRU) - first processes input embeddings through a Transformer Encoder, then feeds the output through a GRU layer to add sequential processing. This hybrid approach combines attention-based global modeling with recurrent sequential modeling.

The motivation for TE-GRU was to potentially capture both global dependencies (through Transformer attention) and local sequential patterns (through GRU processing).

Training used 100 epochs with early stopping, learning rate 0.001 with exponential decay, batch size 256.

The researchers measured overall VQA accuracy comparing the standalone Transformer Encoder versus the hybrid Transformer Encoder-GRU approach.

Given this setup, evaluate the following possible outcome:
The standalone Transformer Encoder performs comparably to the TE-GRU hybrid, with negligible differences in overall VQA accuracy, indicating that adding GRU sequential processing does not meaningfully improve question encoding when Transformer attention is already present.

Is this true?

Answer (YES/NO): NO